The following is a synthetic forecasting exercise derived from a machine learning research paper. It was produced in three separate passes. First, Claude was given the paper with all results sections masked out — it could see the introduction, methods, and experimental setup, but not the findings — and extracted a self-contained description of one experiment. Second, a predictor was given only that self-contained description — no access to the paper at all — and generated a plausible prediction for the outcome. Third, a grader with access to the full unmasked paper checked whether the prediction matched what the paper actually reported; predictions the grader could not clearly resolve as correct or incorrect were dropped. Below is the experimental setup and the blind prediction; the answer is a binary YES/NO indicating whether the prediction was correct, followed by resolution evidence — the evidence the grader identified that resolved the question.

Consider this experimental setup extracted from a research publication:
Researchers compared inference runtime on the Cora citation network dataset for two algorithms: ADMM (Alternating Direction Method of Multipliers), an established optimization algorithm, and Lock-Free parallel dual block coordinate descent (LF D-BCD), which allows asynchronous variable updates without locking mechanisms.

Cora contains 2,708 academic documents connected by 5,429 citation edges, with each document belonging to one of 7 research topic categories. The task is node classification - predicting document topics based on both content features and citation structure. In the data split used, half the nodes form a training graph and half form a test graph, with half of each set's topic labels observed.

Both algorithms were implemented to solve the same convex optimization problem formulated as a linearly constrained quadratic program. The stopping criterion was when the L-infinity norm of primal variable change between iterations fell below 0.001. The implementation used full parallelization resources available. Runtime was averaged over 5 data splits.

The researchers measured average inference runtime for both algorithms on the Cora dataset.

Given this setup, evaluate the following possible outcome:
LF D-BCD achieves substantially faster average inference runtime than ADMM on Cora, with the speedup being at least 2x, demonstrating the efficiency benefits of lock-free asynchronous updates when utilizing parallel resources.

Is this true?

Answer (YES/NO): NO